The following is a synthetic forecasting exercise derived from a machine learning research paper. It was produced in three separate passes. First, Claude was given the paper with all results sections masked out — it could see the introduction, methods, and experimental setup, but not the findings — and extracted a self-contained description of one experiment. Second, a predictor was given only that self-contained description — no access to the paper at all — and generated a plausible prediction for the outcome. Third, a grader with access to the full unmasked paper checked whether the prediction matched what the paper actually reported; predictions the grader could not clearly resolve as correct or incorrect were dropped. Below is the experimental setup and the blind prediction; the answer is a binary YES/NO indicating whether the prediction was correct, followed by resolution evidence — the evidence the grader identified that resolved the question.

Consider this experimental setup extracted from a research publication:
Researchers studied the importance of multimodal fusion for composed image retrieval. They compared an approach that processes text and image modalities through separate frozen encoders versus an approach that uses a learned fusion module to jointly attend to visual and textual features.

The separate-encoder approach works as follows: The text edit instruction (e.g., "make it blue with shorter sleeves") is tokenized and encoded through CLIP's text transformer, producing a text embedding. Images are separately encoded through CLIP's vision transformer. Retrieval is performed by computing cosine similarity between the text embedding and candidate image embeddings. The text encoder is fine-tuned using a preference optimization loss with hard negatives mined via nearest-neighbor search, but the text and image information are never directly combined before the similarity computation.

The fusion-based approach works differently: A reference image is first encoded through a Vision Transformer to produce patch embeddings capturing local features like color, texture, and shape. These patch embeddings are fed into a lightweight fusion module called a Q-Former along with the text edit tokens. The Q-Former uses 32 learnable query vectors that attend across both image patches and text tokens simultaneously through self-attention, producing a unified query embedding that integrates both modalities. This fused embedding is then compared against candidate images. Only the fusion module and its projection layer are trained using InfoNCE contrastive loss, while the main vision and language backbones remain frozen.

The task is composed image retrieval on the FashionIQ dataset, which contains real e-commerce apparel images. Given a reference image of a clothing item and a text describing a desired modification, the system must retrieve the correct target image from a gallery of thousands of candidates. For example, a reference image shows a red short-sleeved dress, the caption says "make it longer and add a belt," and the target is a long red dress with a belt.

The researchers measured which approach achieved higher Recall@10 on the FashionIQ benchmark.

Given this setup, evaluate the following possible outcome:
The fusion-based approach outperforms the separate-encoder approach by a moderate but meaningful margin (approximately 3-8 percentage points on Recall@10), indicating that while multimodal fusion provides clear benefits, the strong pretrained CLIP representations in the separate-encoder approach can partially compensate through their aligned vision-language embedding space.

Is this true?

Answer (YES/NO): NO